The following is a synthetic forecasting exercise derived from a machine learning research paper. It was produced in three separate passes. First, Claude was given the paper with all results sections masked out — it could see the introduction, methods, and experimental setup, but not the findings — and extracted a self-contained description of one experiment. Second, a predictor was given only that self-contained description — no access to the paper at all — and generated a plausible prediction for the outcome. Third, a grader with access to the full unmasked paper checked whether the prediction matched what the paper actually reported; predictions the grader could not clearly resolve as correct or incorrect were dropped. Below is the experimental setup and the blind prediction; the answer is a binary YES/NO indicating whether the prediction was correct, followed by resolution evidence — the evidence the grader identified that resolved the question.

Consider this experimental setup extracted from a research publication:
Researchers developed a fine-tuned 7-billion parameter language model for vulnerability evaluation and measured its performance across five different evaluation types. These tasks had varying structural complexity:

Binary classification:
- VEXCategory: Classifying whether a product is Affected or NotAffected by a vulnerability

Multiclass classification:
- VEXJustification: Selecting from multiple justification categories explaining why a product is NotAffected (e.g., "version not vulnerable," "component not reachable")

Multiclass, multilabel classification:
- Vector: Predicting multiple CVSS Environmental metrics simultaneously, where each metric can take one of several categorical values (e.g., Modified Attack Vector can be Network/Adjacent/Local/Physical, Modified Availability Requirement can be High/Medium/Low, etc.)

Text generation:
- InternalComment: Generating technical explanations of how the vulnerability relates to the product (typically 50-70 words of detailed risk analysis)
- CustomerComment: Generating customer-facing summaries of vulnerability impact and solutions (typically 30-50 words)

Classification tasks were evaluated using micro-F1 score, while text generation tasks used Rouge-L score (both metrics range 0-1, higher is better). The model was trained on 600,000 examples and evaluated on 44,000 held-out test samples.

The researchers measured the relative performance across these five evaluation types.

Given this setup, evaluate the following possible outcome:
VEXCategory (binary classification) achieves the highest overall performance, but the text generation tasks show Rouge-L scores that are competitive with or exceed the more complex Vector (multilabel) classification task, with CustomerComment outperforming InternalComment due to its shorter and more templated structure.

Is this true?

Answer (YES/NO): NO